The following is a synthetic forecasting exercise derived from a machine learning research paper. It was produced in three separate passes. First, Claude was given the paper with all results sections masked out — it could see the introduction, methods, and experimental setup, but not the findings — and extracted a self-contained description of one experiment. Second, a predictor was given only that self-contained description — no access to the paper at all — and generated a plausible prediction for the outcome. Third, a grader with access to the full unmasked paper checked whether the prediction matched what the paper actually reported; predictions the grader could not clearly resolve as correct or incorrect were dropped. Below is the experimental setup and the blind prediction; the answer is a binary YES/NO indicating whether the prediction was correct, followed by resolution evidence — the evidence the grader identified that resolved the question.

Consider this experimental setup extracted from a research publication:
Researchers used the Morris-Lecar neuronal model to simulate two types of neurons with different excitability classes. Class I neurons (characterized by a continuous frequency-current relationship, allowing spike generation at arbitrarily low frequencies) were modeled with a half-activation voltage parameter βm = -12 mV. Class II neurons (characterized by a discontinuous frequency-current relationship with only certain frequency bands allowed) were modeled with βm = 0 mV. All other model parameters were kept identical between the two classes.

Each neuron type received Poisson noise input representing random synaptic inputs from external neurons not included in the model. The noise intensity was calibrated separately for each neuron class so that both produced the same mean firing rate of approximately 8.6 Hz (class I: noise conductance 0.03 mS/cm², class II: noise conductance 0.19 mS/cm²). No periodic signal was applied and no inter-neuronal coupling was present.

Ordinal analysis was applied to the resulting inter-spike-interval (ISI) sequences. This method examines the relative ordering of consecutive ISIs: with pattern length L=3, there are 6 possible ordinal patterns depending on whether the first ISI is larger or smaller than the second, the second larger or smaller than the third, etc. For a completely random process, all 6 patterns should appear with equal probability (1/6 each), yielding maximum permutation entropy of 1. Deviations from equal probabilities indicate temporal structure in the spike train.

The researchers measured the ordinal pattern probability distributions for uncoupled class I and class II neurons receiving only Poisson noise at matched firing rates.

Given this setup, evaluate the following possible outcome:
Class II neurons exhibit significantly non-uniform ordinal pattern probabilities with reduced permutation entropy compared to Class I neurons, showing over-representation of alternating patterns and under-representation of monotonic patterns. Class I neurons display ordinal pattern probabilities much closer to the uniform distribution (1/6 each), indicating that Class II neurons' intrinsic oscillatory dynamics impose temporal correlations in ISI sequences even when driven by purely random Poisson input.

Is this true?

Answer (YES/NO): NO